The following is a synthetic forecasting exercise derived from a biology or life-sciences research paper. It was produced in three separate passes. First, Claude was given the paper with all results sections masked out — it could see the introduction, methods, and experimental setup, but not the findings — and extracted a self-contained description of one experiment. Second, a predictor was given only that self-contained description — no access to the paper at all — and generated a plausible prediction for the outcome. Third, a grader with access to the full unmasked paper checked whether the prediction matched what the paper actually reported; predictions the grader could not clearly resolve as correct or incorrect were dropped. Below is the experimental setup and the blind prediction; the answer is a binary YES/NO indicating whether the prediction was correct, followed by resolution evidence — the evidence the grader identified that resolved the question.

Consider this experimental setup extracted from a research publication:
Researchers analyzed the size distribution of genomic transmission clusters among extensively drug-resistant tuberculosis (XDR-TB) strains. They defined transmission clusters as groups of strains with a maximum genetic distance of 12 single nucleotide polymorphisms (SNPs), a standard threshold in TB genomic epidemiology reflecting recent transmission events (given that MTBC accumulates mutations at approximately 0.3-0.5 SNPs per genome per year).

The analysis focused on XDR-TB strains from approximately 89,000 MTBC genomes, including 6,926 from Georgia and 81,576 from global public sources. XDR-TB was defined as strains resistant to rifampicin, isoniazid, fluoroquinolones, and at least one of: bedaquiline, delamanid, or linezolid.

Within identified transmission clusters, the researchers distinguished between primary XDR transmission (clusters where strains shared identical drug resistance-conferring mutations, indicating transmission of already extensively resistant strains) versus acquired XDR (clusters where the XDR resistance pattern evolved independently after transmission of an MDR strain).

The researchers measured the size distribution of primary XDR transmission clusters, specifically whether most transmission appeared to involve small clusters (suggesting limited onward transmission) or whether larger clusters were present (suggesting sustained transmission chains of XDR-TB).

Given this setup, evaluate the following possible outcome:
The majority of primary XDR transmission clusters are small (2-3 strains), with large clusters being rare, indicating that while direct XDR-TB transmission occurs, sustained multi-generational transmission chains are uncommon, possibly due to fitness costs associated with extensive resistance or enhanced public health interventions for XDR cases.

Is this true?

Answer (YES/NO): YES